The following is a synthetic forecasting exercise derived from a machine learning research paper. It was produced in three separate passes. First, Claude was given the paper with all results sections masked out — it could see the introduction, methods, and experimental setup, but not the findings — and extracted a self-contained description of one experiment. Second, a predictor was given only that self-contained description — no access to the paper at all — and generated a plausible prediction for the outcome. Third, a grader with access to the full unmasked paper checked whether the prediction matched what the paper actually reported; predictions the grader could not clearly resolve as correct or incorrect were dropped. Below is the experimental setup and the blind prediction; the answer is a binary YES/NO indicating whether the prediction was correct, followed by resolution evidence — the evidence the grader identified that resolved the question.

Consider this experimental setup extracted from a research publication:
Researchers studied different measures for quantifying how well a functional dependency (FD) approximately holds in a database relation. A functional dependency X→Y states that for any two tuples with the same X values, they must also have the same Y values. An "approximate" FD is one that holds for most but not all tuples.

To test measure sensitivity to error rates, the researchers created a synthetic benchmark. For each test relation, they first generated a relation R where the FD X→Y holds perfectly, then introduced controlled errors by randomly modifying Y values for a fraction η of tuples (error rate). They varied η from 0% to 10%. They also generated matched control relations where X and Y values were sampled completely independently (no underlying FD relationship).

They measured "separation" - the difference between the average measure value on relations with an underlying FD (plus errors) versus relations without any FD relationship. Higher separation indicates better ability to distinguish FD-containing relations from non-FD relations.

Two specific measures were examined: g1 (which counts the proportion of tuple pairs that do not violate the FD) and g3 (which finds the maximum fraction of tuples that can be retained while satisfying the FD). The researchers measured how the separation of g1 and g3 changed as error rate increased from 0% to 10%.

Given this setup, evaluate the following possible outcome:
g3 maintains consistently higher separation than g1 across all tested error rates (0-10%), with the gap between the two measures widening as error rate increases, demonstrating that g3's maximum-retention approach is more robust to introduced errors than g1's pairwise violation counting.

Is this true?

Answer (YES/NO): NO